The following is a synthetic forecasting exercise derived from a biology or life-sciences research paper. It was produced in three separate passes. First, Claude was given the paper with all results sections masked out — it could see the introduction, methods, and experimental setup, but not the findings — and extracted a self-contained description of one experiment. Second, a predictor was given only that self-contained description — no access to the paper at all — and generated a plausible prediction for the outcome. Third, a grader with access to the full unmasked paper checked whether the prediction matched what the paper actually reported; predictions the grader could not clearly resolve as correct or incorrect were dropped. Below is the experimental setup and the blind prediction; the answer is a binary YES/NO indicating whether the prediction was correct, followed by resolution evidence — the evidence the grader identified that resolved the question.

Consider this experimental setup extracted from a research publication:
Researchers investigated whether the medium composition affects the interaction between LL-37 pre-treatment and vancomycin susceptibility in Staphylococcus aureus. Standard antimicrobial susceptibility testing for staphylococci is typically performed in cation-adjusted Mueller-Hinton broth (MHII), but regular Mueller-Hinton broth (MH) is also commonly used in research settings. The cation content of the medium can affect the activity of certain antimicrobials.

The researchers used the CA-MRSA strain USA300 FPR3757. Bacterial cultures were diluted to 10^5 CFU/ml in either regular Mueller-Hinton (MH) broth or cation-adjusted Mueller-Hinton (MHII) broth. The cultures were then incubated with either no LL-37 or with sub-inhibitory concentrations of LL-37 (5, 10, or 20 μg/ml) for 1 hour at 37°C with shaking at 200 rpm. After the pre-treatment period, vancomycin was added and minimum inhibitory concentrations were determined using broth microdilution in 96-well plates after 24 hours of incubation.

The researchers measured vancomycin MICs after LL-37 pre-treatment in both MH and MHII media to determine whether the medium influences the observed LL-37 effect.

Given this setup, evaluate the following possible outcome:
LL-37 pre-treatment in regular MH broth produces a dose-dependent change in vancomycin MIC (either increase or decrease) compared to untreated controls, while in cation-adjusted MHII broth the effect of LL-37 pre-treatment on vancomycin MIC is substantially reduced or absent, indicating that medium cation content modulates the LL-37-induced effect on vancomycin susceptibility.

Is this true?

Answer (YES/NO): NO